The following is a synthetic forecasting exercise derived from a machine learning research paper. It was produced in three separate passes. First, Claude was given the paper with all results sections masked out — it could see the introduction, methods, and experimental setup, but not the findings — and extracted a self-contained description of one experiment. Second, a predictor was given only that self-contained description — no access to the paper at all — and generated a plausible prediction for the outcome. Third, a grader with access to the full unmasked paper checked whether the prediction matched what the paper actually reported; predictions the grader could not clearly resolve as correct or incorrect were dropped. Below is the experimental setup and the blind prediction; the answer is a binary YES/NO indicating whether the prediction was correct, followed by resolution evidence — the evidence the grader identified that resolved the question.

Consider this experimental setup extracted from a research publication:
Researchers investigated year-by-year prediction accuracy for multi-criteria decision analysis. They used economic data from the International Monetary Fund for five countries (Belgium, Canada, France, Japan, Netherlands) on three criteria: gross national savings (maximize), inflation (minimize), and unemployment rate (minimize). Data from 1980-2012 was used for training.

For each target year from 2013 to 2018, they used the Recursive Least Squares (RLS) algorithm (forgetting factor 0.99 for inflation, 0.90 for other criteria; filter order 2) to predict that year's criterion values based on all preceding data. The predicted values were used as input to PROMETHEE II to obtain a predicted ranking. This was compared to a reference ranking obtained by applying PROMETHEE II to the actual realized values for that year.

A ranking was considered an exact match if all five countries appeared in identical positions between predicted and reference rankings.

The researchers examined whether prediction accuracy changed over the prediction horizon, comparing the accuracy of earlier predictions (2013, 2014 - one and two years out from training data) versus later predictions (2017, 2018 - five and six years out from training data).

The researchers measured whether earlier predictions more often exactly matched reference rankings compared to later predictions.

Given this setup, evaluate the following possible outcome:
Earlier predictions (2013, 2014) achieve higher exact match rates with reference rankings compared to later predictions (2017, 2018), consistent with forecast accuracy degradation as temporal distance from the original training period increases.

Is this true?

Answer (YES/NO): YES